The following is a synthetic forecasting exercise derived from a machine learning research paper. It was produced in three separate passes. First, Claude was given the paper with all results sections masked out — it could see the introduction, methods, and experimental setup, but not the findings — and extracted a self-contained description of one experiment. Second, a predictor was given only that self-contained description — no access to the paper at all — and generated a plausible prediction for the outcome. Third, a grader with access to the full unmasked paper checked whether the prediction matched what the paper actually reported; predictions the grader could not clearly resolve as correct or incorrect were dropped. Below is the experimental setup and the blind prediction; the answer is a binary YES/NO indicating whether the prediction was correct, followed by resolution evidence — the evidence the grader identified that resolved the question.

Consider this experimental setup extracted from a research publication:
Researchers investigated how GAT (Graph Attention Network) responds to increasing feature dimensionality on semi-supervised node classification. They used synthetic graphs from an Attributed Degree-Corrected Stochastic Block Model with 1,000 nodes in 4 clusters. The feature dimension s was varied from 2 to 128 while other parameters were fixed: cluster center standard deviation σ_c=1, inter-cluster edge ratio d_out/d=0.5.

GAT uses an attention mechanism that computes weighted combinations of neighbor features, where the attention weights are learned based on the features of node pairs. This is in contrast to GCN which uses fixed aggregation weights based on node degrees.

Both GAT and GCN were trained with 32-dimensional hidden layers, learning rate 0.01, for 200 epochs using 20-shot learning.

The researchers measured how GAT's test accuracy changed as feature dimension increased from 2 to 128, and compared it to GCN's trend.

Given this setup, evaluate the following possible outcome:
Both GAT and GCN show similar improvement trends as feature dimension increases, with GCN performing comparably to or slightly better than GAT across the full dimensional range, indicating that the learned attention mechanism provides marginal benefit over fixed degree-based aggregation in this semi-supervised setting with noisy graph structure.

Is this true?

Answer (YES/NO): NO